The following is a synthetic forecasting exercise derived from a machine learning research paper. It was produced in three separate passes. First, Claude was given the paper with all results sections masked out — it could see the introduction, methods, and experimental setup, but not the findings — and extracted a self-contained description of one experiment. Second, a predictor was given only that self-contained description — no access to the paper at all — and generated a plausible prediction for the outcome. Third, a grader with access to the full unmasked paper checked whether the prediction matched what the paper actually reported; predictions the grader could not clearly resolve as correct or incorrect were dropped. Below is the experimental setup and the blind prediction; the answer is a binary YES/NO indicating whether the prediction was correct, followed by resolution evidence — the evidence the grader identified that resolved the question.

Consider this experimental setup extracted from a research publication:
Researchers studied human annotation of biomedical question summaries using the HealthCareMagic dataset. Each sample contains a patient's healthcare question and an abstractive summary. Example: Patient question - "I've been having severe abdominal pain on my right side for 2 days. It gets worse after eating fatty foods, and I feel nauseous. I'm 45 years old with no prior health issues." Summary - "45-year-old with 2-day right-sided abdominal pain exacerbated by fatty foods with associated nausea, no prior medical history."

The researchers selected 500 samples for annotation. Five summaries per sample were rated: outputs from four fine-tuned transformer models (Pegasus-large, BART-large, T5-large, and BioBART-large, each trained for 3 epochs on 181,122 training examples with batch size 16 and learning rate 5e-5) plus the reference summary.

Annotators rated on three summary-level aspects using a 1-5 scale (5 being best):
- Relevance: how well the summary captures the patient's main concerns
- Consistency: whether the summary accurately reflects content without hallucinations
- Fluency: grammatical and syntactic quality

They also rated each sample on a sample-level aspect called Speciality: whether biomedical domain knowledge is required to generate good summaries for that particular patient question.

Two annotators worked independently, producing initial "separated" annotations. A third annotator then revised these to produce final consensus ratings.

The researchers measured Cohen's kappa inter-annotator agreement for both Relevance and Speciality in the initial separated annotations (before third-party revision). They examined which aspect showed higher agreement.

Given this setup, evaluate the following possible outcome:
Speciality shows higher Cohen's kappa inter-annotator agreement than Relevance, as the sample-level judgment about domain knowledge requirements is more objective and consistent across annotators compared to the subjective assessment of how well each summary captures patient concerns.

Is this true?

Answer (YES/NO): YES